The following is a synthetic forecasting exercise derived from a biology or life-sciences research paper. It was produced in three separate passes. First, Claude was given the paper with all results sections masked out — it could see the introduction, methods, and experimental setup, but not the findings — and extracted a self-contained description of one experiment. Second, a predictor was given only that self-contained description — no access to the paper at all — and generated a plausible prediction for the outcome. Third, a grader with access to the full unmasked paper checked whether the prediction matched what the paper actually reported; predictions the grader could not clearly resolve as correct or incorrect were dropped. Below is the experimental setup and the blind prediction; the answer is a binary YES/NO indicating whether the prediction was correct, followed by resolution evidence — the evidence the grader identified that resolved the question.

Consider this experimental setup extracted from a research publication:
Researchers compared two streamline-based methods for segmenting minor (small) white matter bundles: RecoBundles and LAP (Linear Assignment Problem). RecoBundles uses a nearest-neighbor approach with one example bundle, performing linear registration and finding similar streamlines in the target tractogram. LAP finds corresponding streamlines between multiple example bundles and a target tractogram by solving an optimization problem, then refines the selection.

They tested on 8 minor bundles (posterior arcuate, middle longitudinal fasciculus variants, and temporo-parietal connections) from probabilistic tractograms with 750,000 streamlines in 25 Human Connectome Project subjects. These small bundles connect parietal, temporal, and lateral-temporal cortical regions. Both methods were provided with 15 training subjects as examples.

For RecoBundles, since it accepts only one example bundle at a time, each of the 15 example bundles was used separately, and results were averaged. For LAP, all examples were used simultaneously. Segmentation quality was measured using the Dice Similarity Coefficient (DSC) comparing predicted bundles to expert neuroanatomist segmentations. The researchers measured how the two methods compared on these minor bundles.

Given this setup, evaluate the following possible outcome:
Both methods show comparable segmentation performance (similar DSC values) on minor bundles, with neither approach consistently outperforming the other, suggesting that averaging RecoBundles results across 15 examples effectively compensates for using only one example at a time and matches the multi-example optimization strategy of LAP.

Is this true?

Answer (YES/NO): NO